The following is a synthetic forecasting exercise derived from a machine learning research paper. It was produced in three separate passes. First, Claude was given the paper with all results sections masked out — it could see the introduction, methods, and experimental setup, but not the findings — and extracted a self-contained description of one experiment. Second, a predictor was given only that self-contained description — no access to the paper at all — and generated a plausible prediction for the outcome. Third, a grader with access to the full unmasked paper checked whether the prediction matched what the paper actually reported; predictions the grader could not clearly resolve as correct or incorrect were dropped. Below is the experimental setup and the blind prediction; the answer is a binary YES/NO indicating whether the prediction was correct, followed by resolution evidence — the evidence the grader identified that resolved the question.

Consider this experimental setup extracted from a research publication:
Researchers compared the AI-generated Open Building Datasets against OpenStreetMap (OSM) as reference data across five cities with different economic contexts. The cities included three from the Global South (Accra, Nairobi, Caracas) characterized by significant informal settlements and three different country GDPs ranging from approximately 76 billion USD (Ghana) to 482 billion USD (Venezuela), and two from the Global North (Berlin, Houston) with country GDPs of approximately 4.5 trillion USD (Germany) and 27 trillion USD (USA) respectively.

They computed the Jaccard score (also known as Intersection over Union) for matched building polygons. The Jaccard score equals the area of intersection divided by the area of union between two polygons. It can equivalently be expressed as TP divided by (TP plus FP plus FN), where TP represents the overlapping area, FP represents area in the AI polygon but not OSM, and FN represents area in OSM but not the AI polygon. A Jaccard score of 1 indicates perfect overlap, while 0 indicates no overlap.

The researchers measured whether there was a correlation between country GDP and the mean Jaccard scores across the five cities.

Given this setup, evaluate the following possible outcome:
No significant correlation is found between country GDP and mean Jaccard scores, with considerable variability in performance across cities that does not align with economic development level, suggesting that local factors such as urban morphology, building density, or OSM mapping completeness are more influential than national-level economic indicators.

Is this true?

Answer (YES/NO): NO